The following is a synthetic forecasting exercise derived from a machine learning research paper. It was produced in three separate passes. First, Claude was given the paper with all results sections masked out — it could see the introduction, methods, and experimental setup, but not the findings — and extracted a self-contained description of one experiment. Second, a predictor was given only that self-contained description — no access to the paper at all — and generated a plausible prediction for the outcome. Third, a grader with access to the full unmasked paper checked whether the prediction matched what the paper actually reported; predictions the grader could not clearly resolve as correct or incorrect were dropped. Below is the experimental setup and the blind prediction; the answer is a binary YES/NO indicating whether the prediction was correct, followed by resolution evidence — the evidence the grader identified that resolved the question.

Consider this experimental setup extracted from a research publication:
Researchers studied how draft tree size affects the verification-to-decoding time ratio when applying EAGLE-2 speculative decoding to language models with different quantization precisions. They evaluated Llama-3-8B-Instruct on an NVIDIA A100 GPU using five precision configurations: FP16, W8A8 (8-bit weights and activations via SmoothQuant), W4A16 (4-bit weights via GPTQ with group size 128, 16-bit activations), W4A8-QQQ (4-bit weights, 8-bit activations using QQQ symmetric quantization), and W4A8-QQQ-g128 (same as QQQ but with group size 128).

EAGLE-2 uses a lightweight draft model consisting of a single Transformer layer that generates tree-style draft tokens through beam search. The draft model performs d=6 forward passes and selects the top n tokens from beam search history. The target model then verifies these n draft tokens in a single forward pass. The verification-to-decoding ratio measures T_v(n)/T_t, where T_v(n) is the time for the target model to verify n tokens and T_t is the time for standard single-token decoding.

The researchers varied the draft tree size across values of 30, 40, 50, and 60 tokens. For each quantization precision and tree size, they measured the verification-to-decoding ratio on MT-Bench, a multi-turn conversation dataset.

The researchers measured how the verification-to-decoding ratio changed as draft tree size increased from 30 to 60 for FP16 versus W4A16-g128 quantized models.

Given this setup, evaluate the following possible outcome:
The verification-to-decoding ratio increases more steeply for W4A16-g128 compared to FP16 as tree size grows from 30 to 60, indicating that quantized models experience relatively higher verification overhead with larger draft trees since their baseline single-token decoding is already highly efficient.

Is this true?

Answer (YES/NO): YES